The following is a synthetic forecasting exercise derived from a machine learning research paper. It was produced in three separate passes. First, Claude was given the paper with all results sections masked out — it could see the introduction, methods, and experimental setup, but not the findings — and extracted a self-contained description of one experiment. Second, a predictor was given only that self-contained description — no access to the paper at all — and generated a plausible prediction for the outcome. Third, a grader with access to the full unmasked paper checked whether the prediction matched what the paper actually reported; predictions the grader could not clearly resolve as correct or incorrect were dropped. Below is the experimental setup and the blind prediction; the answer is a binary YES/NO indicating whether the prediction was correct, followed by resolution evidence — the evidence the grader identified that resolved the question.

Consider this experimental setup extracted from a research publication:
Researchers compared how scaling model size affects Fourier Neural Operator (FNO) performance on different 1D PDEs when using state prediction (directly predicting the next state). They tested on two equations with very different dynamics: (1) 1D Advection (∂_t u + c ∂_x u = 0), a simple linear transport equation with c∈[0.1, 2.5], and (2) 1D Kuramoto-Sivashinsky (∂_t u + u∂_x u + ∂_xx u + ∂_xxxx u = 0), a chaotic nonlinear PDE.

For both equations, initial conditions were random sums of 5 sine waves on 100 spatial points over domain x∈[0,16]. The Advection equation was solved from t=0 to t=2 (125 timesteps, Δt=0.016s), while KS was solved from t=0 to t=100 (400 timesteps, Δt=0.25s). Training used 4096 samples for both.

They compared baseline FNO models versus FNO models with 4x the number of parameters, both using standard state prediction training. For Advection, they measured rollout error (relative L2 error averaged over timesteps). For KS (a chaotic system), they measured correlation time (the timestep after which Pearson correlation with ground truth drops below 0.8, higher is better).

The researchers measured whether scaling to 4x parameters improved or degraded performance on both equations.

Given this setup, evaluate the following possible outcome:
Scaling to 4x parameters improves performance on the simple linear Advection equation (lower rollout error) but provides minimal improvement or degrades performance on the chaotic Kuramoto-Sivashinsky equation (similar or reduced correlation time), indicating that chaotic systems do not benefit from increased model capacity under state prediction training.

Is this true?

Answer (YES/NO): NO